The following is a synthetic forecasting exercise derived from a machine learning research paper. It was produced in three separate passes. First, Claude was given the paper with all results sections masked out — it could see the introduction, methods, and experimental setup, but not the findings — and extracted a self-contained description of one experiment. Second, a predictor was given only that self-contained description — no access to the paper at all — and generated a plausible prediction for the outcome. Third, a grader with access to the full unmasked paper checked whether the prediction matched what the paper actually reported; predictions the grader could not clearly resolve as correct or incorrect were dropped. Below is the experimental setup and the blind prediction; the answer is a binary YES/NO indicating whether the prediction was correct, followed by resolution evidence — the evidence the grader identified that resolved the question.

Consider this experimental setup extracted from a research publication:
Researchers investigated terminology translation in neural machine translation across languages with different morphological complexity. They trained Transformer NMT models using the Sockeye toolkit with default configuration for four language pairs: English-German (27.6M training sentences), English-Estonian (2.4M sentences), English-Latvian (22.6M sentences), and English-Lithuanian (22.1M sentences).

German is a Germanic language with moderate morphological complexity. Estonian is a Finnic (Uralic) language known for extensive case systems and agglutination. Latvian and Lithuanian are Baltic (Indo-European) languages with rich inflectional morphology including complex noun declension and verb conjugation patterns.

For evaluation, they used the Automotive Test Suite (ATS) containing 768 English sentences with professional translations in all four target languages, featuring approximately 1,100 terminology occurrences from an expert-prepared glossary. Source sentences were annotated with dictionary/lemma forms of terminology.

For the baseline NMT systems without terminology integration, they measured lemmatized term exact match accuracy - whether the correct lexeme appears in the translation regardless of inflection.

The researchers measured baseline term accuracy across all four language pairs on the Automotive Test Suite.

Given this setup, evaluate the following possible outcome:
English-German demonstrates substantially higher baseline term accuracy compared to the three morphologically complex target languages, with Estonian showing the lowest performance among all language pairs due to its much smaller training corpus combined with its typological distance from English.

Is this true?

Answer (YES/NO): NO